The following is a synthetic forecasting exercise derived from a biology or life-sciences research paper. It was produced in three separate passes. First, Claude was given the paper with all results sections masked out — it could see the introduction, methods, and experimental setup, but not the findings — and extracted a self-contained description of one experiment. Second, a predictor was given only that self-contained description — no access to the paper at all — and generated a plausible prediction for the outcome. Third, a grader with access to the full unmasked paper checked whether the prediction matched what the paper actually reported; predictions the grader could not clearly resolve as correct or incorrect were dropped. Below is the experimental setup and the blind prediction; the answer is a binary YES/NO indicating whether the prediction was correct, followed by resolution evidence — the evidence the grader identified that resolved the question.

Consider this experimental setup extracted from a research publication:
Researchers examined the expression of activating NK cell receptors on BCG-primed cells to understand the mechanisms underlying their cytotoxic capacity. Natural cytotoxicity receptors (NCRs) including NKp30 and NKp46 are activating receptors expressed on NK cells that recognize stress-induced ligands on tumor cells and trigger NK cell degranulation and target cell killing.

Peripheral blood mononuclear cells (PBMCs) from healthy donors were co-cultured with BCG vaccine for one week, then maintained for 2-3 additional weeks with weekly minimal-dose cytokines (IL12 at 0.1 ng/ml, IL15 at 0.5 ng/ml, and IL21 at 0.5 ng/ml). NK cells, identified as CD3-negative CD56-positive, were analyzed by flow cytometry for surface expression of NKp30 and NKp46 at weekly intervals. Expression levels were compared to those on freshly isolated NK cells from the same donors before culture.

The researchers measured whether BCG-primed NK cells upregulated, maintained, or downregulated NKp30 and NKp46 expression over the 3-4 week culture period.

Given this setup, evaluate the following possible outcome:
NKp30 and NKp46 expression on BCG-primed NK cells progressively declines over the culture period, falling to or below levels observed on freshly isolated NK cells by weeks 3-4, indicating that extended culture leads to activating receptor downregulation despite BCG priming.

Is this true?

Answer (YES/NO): NO